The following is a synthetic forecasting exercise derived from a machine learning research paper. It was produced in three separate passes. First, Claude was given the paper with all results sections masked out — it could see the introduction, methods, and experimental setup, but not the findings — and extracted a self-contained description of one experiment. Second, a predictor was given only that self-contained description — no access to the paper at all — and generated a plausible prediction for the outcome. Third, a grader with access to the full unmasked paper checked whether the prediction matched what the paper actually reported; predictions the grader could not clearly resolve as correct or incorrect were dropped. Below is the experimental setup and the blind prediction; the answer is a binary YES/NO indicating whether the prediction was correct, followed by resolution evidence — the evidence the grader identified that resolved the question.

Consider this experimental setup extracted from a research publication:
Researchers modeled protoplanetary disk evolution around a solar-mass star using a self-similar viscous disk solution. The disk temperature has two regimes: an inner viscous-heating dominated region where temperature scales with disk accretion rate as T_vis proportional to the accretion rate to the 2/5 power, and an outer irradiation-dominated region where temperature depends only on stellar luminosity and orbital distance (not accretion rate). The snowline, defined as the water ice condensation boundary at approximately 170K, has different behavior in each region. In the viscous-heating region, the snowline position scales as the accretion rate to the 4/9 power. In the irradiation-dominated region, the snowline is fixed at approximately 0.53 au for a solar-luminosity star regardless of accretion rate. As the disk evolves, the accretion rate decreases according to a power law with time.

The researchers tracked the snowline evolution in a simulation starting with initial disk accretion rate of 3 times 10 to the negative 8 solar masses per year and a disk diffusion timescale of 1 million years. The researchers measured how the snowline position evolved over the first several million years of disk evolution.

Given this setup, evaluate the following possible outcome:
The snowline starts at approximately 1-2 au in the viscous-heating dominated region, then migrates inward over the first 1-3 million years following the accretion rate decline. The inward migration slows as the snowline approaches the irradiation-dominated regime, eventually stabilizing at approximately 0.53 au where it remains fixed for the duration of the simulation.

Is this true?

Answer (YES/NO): YES